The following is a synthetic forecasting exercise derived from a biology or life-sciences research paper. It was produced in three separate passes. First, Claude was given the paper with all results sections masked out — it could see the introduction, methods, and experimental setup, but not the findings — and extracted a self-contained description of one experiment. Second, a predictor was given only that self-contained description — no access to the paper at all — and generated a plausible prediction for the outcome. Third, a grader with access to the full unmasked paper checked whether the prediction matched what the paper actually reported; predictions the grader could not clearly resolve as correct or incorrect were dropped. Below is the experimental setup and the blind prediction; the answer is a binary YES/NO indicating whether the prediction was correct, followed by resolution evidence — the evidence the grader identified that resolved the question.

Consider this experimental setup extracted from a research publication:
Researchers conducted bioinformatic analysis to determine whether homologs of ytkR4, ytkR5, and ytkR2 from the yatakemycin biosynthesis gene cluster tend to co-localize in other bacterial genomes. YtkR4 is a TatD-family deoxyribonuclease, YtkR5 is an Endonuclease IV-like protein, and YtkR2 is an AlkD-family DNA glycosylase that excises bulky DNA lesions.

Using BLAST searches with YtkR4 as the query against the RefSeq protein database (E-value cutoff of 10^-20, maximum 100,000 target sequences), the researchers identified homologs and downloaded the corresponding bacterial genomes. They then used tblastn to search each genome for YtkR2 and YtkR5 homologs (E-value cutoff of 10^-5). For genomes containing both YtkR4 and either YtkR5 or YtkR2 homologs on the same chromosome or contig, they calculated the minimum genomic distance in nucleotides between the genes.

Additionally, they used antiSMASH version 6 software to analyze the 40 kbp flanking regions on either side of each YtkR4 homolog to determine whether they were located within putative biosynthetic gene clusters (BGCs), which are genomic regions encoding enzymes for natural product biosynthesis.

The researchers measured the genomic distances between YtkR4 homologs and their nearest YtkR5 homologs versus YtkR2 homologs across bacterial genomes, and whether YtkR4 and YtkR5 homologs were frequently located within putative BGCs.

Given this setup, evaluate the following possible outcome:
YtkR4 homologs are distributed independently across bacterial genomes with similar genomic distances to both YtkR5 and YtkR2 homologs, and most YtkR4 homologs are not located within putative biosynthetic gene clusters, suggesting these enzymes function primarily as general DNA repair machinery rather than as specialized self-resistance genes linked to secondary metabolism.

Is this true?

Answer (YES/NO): NO